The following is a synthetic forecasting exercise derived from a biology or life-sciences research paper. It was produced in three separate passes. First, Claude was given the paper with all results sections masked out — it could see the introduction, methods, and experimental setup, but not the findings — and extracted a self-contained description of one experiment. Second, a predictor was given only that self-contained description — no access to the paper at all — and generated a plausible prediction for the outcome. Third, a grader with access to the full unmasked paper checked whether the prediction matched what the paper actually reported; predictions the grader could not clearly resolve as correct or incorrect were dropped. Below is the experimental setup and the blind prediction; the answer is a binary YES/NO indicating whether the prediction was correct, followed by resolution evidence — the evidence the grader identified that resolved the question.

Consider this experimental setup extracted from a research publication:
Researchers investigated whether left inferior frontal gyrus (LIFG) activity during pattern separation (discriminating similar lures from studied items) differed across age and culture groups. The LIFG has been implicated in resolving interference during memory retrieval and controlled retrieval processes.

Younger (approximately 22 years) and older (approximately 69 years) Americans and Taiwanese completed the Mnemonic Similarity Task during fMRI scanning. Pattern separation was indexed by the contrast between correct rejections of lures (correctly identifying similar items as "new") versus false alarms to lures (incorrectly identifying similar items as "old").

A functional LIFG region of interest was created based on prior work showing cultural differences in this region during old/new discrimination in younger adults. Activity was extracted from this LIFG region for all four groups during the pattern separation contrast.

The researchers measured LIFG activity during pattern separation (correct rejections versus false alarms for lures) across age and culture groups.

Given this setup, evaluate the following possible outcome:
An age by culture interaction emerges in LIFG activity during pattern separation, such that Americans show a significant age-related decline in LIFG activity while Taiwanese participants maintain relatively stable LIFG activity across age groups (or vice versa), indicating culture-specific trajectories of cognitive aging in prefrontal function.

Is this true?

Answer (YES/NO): NO